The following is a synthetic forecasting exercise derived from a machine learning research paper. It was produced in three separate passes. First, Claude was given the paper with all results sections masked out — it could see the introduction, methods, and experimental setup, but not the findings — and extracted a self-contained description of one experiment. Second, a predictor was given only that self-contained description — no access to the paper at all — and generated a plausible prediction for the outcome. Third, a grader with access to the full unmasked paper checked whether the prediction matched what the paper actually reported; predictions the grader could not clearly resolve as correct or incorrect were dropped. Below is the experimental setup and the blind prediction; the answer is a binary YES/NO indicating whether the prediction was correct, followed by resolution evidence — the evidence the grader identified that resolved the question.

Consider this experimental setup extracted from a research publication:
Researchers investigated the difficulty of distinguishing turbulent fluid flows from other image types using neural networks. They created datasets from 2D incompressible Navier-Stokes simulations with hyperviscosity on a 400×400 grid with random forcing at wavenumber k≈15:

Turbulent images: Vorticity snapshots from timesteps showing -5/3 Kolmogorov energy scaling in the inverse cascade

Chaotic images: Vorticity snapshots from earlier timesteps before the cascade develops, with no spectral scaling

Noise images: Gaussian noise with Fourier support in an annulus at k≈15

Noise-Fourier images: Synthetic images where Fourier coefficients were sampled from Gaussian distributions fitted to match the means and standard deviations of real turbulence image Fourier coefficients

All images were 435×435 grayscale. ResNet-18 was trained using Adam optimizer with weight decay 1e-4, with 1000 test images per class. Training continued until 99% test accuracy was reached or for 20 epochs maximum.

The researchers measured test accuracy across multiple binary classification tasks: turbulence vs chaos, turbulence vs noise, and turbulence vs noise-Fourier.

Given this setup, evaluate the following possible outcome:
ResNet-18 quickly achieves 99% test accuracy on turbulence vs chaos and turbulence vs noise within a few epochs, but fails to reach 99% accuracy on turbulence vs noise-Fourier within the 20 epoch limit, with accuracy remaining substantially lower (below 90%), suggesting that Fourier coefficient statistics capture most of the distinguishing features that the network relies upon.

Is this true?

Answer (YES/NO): NO